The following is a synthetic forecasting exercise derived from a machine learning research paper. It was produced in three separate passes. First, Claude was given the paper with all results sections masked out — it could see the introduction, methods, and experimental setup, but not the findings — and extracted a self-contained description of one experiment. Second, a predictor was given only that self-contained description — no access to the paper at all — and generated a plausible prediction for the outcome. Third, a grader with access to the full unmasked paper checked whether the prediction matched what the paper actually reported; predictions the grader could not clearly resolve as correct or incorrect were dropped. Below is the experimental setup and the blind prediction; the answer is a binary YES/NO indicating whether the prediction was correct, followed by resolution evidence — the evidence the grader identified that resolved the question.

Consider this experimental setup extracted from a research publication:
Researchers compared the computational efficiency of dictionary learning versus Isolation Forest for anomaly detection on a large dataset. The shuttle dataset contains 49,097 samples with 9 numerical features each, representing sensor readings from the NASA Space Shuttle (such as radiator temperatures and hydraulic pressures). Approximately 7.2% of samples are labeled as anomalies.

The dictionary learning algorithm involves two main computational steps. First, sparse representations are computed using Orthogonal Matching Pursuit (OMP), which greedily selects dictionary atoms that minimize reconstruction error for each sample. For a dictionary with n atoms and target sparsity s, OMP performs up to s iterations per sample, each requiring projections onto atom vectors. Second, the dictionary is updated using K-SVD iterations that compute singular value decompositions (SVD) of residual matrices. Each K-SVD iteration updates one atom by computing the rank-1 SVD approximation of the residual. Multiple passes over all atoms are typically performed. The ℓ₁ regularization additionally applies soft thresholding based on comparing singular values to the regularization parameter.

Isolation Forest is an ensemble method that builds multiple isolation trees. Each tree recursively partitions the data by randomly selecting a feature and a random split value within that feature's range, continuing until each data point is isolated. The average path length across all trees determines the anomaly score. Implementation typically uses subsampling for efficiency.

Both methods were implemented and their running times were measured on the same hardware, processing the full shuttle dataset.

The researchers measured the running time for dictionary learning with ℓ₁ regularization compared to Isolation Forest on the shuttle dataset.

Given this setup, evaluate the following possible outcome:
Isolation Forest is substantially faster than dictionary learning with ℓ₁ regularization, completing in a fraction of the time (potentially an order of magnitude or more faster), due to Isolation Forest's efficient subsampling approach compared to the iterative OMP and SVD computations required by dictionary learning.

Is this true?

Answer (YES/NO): NO